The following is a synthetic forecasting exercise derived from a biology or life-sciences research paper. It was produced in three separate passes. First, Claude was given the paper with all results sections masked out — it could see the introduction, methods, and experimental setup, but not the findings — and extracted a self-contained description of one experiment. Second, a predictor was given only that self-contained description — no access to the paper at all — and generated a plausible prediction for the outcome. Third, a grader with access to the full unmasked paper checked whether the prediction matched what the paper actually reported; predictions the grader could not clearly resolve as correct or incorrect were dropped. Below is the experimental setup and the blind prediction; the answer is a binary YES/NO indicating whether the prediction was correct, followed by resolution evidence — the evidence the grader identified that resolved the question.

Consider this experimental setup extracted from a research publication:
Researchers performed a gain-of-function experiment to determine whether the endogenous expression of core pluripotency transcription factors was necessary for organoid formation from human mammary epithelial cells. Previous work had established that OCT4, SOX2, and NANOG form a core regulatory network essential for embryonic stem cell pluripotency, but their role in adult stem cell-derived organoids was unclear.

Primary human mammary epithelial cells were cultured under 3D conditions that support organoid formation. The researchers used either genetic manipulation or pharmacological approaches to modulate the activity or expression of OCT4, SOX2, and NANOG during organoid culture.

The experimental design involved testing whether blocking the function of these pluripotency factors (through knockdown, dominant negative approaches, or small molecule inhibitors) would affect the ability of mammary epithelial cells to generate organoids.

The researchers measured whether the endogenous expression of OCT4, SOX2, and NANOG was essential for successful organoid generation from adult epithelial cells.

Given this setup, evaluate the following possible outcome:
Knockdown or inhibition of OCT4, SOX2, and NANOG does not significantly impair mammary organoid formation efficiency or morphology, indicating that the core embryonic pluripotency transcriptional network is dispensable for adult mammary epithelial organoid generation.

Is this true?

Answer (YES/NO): NO